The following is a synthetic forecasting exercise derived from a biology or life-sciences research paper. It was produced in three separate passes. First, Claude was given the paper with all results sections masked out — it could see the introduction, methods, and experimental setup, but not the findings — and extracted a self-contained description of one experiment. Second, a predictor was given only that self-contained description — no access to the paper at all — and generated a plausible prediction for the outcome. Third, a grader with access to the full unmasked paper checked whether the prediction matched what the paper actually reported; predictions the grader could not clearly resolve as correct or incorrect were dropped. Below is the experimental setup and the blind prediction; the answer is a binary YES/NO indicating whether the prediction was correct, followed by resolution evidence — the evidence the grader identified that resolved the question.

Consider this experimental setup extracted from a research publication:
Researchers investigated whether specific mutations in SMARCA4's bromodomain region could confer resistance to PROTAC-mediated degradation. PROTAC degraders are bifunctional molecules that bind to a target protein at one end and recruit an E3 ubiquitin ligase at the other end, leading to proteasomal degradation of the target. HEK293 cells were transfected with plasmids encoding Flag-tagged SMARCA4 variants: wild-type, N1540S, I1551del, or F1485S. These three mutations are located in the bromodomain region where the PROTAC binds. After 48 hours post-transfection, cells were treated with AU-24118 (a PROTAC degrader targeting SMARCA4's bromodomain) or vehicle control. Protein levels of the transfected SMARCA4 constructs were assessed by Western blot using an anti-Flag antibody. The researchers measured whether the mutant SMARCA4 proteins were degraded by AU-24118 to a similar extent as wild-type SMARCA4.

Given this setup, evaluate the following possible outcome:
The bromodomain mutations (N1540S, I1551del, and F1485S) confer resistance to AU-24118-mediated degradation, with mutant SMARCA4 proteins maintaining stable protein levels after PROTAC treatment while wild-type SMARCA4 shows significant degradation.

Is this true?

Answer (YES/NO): YES